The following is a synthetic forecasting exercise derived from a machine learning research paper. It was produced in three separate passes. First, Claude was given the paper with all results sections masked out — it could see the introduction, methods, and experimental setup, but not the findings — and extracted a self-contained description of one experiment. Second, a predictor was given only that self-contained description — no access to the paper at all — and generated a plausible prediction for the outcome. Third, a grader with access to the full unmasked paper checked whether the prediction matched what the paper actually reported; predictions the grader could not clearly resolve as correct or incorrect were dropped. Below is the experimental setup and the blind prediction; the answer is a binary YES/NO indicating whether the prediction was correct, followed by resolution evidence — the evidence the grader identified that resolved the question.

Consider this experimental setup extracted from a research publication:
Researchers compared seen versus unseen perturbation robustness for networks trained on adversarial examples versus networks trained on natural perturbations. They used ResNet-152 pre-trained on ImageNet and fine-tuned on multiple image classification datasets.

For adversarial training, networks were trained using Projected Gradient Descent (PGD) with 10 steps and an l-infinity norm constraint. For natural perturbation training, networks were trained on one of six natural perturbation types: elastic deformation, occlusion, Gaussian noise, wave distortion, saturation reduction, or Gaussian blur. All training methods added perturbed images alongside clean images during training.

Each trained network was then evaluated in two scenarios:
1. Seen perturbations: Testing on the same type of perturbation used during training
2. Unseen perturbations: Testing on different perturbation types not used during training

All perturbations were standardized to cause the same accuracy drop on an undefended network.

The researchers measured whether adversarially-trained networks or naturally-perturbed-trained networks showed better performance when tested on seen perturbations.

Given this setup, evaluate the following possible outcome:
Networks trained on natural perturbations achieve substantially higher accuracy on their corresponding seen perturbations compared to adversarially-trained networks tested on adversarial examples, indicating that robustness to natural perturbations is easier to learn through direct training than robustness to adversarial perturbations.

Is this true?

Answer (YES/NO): YES